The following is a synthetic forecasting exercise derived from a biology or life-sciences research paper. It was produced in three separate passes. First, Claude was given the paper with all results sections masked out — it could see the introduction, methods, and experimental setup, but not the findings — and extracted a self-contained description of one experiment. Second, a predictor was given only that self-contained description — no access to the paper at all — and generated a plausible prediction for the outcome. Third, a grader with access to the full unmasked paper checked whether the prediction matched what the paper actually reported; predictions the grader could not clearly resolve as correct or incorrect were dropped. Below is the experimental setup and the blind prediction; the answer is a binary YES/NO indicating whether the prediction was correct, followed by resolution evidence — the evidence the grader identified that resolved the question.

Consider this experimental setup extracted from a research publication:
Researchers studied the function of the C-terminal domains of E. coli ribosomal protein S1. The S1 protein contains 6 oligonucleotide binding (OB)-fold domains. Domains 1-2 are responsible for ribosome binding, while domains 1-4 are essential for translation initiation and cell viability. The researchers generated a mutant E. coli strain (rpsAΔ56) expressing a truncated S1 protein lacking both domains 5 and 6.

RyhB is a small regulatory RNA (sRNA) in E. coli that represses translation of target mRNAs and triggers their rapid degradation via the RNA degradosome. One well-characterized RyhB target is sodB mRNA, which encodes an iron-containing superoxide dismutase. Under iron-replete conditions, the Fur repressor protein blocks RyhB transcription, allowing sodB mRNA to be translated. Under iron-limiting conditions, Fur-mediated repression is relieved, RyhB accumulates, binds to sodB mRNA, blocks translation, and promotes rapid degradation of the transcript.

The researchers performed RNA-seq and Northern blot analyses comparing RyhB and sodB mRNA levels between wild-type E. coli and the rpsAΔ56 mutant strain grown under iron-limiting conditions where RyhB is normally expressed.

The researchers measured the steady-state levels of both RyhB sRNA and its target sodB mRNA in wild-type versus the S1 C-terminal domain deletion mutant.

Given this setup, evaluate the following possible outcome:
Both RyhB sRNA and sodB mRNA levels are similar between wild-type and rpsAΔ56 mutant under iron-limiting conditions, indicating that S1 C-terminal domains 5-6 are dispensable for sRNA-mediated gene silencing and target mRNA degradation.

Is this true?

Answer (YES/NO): NO